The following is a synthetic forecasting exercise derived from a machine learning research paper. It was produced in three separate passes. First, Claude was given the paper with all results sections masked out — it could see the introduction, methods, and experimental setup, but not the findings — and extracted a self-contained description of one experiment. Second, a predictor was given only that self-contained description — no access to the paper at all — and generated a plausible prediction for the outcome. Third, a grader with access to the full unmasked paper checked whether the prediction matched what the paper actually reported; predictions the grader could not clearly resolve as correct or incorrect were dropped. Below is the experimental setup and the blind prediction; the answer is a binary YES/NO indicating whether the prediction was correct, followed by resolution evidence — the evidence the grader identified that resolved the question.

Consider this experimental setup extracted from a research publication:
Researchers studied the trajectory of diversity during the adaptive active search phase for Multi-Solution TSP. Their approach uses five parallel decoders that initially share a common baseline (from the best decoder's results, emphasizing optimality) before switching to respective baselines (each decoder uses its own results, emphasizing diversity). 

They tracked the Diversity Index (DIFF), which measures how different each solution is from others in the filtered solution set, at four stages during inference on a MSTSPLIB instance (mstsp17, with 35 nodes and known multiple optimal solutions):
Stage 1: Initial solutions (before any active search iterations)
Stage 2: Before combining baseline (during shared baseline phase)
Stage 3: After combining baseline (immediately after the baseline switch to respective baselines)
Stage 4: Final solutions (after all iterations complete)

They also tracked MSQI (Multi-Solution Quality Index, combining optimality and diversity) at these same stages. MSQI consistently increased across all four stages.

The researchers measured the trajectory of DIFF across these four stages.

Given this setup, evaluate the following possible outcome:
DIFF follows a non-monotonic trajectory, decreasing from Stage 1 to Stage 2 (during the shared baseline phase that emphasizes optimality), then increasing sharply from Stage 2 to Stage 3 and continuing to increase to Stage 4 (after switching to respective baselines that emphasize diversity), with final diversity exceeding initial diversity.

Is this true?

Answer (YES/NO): NO